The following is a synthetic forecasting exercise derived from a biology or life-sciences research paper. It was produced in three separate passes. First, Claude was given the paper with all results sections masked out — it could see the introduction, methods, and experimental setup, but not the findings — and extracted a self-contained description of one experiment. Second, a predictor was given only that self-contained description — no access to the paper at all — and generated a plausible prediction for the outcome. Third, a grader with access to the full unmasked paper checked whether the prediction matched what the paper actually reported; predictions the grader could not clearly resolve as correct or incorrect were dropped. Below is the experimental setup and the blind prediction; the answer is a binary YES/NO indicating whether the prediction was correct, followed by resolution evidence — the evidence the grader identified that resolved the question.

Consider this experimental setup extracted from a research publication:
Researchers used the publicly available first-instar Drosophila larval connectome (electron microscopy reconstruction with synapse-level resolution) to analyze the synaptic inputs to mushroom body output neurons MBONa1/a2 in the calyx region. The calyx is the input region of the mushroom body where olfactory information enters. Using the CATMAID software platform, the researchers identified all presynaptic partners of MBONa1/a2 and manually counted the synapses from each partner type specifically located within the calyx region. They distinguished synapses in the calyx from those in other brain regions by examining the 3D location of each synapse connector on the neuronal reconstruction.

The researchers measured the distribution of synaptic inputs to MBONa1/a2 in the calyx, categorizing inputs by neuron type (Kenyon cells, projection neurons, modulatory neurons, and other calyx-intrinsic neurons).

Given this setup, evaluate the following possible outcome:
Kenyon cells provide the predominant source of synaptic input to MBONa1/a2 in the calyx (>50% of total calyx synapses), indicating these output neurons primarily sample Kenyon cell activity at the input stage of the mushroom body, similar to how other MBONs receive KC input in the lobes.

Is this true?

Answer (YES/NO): YES